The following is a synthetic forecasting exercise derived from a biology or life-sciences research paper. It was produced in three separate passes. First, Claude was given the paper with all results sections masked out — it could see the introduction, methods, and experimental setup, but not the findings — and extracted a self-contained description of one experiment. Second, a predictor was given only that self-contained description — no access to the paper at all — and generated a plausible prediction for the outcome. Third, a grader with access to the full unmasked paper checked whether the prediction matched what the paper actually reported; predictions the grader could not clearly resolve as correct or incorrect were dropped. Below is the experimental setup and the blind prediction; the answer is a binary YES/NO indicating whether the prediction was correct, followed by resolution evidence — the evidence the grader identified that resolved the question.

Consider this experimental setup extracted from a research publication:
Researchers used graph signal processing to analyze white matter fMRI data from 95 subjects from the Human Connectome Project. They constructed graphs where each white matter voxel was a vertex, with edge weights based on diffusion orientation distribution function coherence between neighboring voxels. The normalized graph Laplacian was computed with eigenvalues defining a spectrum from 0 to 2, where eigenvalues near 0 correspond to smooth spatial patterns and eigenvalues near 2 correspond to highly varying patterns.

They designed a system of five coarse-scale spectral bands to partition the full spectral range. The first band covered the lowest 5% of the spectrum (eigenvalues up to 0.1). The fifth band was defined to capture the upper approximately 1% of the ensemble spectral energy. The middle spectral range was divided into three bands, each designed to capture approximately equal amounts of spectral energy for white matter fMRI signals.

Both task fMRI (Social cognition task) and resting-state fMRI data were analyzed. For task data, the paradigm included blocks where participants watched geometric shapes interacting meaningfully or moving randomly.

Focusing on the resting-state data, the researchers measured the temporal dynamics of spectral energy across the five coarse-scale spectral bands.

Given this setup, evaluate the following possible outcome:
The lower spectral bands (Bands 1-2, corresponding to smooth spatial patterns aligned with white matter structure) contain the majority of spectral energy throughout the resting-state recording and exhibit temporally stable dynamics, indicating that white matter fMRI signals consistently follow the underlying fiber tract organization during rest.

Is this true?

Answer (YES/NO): YES